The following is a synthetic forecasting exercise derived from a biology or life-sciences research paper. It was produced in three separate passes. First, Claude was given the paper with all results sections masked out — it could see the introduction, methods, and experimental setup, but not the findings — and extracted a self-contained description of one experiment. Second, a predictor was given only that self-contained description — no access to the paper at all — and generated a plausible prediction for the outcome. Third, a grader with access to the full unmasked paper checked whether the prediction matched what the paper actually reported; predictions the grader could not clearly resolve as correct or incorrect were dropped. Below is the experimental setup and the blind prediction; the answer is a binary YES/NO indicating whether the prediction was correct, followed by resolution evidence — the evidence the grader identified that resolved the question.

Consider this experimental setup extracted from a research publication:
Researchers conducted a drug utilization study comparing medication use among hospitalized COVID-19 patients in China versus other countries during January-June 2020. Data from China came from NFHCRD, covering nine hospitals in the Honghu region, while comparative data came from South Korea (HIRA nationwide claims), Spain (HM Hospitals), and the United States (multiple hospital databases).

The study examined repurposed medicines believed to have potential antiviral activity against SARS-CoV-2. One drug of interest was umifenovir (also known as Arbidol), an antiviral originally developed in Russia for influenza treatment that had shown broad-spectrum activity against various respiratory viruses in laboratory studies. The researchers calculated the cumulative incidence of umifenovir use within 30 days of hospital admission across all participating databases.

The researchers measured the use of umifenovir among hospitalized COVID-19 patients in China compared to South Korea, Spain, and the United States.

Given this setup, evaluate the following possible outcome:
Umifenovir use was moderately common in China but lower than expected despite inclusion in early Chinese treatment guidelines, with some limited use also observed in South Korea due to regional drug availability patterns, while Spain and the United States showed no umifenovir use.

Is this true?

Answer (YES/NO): NO